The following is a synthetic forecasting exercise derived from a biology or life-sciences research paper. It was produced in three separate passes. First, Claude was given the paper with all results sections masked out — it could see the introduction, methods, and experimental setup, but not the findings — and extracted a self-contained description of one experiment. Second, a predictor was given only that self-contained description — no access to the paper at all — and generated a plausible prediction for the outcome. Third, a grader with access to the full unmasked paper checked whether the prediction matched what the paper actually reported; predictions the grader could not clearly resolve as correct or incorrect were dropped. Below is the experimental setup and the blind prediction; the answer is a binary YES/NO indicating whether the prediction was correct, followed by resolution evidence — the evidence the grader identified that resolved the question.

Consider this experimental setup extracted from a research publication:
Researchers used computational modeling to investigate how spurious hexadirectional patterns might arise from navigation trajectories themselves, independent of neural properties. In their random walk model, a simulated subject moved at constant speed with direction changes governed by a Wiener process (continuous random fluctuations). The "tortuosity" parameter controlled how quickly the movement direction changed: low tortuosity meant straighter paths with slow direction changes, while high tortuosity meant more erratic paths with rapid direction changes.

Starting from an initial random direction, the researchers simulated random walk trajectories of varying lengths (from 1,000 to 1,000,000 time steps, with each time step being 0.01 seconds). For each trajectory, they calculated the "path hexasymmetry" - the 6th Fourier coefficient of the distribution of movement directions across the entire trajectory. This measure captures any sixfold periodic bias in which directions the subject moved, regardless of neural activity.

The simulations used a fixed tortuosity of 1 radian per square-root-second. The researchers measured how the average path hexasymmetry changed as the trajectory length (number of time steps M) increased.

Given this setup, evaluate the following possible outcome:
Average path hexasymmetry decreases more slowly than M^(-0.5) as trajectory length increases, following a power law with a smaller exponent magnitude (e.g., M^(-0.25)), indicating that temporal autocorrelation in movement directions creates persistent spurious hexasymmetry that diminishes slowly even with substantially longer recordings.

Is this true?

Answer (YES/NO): NO